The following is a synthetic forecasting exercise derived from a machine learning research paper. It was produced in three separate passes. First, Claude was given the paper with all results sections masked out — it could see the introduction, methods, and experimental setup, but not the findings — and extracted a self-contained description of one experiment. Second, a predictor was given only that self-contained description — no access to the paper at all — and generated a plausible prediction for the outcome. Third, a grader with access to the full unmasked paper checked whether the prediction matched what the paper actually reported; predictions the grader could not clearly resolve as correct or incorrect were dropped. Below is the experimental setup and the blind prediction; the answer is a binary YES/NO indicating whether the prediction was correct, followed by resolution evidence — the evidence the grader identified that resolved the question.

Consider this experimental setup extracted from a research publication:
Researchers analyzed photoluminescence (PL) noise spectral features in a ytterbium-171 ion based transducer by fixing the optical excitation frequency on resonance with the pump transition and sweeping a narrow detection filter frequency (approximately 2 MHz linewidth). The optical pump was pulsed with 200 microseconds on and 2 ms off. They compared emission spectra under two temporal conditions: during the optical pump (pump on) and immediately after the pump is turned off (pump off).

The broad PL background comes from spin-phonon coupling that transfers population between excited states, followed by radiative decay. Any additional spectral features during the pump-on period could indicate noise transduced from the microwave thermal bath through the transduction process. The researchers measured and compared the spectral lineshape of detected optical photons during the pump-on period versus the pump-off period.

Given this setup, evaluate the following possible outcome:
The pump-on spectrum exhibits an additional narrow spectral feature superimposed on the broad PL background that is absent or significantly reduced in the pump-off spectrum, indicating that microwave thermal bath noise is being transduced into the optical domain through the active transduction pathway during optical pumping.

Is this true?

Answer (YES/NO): YES